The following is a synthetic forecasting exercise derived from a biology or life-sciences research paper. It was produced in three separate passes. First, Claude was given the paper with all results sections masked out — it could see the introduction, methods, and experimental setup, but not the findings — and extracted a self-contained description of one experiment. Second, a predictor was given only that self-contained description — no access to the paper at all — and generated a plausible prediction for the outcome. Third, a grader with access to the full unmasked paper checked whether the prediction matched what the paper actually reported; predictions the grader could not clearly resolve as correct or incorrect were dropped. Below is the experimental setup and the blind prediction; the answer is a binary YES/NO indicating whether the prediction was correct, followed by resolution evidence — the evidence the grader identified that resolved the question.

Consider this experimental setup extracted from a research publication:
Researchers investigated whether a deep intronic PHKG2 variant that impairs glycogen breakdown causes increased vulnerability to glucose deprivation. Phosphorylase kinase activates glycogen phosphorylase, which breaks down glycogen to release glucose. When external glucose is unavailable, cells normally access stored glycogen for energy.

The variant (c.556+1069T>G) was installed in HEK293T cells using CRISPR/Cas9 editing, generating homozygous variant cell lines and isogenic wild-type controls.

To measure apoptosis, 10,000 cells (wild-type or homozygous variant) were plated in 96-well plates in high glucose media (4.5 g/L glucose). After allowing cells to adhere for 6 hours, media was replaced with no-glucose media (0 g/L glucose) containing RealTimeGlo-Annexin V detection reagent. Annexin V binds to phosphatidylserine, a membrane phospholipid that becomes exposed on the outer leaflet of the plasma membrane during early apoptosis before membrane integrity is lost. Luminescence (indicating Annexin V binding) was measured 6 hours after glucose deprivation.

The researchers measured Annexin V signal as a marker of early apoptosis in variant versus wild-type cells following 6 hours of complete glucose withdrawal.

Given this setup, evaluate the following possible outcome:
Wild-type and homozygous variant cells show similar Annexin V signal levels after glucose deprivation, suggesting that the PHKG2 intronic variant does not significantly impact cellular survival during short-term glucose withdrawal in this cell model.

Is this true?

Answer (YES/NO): YES